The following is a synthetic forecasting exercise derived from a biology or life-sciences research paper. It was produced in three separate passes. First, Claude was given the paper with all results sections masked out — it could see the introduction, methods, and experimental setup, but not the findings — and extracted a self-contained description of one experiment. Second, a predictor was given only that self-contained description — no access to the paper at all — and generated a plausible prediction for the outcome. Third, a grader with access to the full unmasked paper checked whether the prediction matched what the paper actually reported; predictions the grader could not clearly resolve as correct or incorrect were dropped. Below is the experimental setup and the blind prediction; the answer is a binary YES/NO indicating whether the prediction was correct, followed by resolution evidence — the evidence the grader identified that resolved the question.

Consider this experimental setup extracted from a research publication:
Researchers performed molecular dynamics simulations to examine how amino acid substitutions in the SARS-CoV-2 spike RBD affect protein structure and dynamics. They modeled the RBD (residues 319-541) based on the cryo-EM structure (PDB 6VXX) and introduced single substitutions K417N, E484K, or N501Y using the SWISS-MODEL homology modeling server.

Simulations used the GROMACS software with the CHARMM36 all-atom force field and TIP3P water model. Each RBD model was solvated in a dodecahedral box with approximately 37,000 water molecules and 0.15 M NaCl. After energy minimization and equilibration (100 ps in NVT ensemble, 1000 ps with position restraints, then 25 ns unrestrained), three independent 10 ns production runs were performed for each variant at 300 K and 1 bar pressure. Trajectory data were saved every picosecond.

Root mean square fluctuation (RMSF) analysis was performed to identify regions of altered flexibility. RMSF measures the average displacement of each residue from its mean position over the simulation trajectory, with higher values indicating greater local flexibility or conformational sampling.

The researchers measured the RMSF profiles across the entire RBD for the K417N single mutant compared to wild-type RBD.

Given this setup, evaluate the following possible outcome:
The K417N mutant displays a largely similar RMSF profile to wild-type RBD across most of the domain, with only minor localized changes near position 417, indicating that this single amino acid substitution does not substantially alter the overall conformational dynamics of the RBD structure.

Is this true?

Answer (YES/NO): NO